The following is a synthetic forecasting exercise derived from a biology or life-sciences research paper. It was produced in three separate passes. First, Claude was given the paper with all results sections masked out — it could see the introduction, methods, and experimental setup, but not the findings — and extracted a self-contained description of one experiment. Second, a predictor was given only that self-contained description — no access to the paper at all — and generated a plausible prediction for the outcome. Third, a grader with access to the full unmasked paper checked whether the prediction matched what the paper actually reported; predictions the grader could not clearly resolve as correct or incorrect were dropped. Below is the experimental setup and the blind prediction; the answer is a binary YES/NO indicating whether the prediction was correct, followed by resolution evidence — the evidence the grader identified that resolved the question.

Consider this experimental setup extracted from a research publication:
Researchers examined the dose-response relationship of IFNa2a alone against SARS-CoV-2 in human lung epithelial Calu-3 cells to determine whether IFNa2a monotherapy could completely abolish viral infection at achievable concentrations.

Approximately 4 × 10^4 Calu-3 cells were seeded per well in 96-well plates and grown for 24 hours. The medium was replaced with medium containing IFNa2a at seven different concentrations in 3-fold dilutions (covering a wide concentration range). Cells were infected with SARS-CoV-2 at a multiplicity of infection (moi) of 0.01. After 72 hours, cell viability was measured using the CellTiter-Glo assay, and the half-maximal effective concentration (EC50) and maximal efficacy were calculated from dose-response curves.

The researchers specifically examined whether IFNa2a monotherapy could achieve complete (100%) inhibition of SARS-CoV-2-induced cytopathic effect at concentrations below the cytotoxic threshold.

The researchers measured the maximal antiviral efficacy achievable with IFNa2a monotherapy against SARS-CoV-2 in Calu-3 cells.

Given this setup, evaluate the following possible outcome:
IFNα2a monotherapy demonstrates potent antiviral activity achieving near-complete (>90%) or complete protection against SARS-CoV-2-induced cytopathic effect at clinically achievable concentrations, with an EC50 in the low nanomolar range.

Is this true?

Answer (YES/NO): NO